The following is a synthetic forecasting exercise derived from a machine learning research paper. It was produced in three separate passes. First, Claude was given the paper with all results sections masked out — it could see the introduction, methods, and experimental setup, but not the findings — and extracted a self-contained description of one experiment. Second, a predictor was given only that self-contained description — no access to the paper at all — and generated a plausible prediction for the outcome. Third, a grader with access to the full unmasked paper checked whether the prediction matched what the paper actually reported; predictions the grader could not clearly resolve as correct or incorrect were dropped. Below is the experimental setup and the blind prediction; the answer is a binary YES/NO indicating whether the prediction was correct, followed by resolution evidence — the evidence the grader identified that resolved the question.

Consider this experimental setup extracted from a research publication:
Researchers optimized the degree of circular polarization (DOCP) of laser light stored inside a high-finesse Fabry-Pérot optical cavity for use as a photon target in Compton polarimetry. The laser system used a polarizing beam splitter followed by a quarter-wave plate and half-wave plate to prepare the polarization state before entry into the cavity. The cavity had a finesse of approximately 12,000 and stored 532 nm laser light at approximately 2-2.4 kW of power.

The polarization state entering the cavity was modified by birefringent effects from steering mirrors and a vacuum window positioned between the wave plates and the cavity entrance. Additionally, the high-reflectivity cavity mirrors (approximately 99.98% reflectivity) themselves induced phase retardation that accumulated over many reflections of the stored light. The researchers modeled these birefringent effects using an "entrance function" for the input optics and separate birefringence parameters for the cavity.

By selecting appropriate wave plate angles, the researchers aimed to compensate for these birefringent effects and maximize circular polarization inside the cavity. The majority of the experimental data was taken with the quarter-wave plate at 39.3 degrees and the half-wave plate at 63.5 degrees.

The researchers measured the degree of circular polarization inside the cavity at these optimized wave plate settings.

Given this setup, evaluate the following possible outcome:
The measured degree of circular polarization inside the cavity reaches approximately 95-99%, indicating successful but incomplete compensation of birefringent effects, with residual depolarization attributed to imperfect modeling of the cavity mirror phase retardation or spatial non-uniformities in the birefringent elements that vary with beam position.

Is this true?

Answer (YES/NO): NO